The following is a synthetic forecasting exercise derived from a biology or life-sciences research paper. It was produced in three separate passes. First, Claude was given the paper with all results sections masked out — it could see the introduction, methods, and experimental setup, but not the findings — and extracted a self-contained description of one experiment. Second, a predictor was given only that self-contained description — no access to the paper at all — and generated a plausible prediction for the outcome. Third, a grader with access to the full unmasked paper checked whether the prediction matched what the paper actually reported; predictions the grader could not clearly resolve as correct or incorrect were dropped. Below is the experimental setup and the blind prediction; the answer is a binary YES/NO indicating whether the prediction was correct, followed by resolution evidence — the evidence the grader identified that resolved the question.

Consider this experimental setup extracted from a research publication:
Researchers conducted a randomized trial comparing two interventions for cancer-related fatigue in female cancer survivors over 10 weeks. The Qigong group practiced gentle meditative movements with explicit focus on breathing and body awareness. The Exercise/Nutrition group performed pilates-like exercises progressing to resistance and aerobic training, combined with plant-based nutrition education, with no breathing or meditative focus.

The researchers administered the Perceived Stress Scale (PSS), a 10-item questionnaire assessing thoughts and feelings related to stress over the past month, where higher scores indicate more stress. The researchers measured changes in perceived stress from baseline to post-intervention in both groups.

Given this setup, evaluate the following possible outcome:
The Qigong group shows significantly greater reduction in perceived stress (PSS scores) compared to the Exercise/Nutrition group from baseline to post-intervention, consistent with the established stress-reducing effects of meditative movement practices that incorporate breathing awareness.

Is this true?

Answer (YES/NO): NO